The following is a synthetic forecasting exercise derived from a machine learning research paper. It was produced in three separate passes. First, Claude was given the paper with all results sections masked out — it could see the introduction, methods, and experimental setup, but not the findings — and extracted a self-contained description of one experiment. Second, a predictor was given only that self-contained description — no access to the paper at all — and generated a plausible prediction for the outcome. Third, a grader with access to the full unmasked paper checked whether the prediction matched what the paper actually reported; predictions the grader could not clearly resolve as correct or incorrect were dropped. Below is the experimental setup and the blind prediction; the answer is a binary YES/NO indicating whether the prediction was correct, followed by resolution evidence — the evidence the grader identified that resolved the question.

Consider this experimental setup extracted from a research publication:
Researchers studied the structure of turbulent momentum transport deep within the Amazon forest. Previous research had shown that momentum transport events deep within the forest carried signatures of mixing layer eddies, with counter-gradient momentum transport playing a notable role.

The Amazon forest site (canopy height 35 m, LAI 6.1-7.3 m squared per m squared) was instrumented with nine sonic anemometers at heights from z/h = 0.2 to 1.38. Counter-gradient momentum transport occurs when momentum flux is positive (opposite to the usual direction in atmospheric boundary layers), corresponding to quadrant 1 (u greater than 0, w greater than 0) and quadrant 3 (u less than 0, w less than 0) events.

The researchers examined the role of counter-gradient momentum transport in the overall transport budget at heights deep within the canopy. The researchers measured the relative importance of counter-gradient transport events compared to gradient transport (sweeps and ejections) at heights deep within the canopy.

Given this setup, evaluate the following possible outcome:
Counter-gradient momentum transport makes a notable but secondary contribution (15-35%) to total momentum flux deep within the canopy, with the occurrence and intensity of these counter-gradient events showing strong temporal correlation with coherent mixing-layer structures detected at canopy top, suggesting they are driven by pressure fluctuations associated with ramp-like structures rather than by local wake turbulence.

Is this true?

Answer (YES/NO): NO